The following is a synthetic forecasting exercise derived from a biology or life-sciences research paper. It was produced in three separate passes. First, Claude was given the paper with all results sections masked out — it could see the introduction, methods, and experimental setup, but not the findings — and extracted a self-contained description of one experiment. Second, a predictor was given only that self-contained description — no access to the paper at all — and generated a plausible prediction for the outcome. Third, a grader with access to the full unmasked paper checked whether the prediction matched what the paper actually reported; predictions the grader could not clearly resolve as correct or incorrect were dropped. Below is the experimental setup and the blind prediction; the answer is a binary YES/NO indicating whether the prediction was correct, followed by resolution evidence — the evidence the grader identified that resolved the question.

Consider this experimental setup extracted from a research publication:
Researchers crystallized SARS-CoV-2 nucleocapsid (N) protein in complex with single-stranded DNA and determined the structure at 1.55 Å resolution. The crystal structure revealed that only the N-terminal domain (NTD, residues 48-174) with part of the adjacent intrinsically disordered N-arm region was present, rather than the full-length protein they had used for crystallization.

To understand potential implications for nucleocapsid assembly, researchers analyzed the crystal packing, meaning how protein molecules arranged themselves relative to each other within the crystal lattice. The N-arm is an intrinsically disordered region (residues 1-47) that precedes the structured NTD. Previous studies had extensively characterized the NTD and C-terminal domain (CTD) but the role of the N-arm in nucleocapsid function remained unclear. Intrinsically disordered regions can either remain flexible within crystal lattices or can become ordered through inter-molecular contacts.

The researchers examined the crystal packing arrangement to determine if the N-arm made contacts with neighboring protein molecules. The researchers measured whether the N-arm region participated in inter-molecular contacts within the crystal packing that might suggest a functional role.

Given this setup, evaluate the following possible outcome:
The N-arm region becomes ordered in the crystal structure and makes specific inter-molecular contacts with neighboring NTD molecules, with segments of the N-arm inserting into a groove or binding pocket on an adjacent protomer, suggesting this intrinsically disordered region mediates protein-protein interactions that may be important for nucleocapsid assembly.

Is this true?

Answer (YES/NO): NO